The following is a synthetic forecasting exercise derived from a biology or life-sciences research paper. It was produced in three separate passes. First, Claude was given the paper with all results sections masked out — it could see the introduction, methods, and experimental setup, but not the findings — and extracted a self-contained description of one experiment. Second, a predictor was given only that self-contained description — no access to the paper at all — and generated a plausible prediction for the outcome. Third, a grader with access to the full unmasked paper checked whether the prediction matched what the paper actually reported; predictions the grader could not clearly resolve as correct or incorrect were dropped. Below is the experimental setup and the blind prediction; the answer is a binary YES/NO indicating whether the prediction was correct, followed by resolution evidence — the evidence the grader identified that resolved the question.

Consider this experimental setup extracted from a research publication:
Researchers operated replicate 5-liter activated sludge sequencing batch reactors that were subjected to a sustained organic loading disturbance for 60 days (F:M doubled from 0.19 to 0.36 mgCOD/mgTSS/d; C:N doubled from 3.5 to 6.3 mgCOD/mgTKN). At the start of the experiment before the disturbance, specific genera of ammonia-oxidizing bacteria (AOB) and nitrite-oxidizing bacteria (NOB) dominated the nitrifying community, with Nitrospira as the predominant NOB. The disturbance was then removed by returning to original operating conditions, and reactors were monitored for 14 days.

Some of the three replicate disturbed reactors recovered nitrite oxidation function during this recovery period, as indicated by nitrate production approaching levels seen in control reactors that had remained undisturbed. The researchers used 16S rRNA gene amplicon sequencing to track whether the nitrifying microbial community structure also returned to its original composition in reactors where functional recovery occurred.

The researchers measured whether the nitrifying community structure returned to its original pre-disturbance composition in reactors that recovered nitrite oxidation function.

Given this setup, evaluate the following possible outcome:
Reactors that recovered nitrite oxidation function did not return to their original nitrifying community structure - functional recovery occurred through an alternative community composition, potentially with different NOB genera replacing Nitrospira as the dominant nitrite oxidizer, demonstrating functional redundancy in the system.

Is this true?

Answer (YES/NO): YES